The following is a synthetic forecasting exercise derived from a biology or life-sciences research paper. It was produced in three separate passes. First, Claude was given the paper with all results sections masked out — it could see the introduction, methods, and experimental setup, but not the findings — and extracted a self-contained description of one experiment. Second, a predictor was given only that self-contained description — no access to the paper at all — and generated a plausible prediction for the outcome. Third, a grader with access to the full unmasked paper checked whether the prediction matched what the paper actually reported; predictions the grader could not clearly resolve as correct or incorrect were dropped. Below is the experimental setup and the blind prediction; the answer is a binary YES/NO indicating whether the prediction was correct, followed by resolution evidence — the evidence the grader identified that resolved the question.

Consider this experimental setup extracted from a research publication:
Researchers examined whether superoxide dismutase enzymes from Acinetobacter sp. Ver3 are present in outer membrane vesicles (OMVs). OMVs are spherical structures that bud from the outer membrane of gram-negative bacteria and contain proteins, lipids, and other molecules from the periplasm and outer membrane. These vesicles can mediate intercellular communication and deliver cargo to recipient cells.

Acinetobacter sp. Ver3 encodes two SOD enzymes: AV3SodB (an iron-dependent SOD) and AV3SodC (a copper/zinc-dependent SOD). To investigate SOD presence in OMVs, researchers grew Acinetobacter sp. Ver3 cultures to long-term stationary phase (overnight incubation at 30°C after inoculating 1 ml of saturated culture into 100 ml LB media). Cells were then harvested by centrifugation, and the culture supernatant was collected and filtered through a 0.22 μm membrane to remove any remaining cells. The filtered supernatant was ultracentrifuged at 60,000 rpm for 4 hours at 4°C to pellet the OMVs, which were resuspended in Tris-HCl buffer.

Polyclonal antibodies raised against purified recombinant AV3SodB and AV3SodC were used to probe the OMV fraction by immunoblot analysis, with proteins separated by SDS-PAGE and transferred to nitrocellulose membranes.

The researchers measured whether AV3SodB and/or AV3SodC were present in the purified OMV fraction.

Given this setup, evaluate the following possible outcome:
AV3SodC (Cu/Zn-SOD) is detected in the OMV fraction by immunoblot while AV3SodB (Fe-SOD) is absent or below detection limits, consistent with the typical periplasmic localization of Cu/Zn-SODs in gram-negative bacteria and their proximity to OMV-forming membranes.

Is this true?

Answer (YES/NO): YES